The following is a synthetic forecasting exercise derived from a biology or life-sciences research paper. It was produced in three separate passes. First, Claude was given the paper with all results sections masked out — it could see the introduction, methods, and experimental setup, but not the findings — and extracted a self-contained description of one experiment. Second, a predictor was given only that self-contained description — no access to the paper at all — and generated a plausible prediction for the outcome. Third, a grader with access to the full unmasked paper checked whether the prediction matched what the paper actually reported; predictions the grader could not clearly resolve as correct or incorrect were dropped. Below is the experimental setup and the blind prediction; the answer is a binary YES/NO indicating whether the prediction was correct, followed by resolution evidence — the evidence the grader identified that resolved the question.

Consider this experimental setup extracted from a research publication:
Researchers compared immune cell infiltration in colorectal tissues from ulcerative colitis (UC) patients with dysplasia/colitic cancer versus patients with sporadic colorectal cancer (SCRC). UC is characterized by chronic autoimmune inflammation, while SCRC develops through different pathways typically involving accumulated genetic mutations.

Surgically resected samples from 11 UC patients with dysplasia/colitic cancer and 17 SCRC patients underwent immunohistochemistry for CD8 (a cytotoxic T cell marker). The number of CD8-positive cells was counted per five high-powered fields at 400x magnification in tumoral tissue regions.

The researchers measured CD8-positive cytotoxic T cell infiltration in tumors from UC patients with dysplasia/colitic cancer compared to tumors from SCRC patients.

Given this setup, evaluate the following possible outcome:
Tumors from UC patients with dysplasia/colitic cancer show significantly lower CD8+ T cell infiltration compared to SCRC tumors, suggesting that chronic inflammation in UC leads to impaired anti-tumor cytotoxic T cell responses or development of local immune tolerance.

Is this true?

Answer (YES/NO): NO